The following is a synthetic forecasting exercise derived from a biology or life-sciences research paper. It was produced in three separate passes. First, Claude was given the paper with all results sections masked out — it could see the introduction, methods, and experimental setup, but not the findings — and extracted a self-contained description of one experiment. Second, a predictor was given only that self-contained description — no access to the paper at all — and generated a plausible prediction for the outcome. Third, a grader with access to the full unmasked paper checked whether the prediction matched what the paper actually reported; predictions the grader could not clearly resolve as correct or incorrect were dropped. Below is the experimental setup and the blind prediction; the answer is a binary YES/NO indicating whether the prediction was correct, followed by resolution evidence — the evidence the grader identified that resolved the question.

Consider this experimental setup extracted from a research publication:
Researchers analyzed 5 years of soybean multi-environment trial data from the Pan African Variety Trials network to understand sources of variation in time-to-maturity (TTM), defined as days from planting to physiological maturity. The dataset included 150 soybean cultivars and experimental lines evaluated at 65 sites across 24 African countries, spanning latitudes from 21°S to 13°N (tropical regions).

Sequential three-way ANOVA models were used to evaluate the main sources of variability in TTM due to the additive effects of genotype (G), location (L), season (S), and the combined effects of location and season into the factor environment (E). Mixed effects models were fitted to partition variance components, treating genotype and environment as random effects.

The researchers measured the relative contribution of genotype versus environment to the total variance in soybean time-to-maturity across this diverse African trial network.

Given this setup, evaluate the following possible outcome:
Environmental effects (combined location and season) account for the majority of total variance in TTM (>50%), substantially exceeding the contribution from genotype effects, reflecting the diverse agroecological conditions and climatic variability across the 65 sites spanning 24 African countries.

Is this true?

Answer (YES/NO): YES